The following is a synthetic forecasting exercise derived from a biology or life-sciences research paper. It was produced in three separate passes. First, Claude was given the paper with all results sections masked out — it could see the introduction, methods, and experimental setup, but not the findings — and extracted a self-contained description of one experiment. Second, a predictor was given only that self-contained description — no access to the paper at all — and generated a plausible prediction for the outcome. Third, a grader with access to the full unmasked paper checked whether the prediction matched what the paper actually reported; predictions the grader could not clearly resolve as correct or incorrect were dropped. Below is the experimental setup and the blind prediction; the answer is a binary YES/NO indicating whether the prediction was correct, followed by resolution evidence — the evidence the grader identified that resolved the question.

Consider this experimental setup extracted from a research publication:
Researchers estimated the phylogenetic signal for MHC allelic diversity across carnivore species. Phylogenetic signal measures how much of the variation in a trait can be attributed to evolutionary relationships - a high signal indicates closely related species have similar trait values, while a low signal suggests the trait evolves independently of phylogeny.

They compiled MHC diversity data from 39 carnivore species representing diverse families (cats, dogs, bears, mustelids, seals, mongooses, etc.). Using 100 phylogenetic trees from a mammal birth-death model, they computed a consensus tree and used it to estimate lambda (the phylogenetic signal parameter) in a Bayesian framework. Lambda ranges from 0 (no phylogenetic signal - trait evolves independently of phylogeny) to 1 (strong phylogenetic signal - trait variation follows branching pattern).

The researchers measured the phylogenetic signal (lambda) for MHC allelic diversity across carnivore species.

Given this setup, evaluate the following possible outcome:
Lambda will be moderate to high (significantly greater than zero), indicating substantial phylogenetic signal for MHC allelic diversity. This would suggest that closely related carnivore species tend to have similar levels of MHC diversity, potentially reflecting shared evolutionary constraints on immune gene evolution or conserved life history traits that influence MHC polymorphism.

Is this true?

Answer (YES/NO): NO